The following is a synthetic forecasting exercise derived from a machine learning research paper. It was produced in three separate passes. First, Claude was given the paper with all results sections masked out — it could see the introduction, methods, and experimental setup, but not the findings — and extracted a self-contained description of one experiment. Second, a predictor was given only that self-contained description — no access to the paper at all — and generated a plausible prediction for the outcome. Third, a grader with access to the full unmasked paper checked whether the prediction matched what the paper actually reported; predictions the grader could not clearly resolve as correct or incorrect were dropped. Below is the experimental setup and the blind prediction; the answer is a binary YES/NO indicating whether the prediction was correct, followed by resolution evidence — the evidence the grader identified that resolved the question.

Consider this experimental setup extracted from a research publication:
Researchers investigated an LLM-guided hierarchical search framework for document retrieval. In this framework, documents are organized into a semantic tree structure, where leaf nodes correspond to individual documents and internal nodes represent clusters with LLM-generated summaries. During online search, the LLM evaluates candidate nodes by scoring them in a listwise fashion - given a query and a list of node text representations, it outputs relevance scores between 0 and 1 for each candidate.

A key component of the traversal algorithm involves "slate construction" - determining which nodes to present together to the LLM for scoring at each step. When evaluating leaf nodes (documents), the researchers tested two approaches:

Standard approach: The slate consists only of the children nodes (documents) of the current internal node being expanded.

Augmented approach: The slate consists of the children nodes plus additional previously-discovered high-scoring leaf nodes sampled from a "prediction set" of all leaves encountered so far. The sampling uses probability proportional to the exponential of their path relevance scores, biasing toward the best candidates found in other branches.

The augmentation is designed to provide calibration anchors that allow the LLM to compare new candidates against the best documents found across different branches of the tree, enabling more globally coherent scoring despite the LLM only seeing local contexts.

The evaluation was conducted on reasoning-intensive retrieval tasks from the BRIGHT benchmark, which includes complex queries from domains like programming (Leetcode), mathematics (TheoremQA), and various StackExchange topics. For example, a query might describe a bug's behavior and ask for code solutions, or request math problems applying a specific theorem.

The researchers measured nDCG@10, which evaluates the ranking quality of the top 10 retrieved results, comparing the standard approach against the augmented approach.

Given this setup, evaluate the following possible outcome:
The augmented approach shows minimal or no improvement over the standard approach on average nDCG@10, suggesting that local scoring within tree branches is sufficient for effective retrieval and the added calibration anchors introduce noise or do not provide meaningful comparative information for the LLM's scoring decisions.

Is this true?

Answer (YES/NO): NO